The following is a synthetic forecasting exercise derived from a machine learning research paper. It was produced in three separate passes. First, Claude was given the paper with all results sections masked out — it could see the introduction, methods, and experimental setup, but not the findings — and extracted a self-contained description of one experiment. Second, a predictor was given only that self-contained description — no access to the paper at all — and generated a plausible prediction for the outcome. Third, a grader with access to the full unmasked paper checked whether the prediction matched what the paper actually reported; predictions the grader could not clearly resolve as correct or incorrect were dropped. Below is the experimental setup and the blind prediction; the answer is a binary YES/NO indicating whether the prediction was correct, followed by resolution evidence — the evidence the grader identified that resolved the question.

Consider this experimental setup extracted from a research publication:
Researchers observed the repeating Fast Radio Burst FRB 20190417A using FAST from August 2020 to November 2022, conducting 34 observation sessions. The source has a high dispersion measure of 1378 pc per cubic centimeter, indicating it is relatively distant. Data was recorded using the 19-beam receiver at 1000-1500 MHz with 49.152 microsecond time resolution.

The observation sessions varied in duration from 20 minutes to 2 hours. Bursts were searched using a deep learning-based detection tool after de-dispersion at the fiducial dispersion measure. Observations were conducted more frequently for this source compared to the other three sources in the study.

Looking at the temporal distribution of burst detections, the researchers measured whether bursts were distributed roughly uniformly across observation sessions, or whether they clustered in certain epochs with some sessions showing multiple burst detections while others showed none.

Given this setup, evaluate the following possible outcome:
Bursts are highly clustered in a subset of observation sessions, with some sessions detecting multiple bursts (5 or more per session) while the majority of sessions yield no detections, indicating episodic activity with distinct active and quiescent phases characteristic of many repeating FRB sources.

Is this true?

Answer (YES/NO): YES